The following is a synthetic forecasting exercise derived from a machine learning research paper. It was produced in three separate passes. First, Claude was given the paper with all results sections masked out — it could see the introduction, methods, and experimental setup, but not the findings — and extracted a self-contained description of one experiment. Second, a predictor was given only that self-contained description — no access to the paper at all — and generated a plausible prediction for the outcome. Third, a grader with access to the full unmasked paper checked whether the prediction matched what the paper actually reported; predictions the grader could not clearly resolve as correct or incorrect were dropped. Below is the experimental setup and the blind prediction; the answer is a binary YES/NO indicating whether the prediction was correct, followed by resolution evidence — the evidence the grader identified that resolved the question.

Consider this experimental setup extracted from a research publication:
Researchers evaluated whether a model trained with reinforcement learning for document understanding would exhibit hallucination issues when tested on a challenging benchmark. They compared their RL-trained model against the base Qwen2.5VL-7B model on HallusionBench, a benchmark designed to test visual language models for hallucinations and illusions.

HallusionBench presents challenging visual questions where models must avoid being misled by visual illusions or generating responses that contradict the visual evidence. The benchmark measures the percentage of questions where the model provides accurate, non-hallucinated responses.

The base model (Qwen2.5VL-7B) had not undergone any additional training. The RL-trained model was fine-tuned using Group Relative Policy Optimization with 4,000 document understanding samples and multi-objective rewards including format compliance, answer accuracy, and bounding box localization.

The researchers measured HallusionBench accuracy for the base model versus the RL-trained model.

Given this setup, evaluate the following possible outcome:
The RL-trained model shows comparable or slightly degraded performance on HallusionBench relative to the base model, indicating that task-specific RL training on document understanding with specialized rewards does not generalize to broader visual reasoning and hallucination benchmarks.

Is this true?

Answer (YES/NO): NO